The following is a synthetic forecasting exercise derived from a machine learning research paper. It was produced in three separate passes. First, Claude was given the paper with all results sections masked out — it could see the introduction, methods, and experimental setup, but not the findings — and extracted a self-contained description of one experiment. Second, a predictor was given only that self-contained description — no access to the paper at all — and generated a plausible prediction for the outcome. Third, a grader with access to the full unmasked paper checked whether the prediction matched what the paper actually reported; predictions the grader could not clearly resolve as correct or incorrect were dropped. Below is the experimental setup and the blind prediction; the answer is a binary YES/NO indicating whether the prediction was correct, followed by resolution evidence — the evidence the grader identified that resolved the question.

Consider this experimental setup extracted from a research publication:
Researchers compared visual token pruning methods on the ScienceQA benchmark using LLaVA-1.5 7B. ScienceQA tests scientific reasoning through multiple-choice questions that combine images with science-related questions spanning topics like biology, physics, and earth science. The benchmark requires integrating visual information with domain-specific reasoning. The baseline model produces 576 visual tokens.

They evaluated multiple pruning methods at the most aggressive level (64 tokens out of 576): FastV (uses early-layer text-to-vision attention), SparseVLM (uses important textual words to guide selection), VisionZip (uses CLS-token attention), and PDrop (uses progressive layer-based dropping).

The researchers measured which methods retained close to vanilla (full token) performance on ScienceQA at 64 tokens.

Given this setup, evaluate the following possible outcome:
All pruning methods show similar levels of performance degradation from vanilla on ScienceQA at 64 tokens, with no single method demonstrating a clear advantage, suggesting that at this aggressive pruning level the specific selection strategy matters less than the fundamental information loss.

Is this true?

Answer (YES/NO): NO